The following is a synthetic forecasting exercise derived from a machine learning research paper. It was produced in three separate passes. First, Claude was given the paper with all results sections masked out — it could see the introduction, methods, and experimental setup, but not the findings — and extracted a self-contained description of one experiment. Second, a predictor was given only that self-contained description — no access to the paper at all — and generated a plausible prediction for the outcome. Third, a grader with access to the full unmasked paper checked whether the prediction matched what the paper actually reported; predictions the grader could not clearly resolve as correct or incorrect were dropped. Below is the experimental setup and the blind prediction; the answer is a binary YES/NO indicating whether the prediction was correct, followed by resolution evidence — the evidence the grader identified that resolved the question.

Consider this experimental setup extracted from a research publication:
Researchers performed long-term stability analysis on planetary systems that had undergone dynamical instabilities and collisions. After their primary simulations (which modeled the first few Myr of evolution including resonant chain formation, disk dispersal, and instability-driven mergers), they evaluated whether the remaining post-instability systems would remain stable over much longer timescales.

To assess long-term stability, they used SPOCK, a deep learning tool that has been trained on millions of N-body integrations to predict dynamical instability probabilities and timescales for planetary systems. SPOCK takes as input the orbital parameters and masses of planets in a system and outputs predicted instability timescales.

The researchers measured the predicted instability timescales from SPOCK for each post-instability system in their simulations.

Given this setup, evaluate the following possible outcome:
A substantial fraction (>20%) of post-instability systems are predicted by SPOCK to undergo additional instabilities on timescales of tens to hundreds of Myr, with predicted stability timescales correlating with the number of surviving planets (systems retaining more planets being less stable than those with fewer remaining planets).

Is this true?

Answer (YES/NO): NO